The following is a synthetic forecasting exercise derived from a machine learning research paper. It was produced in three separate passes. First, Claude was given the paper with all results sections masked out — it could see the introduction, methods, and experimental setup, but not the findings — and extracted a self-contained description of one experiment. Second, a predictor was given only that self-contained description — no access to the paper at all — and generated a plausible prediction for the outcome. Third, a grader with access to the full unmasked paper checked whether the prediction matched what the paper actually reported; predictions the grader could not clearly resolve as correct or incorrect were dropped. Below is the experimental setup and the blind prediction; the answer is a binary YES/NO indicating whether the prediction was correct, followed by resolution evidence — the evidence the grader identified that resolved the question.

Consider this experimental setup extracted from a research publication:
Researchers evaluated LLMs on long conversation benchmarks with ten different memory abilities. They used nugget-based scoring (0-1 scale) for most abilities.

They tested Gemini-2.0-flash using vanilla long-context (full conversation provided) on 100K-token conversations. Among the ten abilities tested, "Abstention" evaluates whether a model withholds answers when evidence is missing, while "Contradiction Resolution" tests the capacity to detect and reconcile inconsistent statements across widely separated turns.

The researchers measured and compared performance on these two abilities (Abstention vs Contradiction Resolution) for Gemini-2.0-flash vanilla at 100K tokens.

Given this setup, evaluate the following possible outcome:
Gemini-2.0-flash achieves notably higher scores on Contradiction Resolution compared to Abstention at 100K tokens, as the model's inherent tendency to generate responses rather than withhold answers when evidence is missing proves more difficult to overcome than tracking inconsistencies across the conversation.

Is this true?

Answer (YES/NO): NO